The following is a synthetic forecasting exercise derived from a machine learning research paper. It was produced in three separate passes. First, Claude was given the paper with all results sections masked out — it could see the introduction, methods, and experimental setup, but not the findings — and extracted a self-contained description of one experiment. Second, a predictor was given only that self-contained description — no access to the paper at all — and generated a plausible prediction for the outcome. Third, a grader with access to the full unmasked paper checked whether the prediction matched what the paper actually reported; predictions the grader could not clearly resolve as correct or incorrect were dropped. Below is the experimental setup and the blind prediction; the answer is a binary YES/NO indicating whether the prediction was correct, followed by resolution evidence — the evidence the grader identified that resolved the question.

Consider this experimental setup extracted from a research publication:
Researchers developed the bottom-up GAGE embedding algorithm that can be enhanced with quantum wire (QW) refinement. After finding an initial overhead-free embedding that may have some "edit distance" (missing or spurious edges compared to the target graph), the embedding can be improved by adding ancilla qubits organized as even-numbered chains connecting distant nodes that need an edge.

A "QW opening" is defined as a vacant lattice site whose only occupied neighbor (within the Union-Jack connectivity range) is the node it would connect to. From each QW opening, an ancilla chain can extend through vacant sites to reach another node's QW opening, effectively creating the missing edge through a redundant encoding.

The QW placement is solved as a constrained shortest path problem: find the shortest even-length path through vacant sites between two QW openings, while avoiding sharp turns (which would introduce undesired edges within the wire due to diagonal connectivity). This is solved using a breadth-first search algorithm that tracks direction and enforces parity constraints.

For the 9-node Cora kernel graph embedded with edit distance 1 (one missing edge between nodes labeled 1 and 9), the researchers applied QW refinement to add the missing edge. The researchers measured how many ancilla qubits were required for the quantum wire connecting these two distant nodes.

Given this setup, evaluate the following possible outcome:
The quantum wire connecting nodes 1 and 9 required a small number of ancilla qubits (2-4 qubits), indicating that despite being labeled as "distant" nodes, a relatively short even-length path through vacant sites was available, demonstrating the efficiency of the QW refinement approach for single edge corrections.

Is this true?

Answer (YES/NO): NO